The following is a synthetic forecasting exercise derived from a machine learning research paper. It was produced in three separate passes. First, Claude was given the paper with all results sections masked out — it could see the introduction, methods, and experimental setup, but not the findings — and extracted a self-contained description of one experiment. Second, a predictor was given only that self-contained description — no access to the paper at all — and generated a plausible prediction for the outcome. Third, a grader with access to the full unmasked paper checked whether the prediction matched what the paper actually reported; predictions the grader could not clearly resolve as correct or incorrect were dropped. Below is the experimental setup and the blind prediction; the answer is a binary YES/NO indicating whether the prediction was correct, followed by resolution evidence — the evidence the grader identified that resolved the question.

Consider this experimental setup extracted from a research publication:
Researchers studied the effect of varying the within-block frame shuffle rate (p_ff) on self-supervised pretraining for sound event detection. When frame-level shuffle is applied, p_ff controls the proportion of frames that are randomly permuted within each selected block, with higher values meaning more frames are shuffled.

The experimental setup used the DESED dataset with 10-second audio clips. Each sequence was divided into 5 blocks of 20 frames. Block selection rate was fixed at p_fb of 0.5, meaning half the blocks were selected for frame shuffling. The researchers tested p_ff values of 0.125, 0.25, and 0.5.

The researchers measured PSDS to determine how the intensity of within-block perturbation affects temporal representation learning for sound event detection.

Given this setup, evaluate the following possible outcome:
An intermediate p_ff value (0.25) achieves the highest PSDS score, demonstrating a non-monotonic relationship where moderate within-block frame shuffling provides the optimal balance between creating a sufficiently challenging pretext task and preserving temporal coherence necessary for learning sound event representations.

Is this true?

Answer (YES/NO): YES